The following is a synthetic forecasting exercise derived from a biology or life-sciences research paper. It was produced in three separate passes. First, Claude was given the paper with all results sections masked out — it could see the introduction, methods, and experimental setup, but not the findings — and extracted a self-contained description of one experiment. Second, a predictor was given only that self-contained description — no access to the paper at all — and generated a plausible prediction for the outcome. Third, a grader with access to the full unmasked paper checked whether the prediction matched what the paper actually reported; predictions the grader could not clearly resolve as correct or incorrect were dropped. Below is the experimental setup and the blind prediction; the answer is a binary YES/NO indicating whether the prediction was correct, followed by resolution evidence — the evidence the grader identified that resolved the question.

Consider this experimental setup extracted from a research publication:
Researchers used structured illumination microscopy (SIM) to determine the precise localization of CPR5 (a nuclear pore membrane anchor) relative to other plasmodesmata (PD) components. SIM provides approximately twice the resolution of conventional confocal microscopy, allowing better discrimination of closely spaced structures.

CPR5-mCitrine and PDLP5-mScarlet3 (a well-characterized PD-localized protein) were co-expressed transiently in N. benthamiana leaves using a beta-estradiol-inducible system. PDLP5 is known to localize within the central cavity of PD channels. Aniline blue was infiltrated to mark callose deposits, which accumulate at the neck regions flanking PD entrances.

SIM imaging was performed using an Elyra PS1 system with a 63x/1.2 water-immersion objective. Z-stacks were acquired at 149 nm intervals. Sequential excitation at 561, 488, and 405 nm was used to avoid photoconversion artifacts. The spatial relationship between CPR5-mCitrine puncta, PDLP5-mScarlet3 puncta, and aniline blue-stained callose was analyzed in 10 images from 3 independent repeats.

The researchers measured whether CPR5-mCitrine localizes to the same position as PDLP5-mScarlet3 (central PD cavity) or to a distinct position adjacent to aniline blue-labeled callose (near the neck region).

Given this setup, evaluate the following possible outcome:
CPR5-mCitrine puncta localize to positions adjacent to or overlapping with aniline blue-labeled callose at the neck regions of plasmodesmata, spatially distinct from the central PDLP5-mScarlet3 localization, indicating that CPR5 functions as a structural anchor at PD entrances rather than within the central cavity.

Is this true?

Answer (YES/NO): YES